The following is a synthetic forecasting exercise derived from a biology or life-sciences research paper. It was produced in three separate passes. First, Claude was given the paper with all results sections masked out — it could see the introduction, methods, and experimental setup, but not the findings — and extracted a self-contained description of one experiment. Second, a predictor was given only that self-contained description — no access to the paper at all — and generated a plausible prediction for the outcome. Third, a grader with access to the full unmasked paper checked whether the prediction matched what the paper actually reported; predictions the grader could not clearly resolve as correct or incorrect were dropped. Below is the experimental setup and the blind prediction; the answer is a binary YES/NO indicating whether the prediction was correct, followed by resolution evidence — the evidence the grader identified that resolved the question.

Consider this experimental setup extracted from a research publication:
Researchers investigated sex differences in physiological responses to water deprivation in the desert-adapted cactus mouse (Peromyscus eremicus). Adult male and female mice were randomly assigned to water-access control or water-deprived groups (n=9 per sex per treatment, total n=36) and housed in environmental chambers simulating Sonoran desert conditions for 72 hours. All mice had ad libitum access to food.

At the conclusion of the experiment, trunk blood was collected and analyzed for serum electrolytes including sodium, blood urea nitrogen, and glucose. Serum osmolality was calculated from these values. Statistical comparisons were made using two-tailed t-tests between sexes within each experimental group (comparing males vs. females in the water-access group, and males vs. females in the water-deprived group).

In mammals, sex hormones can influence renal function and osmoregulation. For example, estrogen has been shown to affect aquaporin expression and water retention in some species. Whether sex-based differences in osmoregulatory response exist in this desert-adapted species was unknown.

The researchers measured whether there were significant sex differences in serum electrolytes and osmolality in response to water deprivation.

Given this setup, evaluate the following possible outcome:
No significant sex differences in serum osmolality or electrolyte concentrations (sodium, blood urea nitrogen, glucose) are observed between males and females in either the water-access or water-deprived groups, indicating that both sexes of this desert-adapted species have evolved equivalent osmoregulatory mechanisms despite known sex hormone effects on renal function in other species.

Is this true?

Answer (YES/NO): YES